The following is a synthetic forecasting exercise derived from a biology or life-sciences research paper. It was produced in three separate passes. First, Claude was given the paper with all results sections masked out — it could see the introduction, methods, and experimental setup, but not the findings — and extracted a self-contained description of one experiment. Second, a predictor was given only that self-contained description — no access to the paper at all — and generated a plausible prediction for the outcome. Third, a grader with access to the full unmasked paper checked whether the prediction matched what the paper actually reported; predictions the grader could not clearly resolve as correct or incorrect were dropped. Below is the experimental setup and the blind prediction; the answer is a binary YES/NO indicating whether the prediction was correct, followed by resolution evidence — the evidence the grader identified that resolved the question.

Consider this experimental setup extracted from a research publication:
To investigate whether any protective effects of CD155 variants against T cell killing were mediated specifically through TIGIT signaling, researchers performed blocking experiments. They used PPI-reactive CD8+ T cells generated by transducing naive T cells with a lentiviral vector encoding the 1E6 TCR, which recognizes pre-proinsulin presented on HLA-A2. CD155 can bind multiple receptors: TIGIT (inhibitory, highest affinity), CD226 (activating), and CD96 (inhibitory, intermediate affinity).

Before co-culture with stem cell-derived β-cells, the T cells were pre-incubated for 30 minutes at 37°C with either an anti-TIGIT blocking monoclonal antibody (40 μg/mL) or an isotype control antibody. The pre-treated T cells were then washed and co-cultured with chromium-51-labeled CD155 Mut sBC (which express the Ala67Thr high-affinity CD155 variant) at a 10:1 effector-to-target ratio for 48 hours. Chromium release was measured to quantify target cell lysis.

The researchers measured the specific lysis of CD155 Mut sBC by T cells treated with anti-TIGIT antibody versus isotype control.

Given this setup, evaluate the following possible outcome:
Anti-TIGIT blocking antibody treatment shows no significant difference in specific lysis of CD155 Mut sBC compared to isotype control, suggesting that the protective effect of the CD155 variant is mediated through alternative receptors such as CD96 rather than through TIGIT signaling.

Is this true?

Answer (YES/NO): NO